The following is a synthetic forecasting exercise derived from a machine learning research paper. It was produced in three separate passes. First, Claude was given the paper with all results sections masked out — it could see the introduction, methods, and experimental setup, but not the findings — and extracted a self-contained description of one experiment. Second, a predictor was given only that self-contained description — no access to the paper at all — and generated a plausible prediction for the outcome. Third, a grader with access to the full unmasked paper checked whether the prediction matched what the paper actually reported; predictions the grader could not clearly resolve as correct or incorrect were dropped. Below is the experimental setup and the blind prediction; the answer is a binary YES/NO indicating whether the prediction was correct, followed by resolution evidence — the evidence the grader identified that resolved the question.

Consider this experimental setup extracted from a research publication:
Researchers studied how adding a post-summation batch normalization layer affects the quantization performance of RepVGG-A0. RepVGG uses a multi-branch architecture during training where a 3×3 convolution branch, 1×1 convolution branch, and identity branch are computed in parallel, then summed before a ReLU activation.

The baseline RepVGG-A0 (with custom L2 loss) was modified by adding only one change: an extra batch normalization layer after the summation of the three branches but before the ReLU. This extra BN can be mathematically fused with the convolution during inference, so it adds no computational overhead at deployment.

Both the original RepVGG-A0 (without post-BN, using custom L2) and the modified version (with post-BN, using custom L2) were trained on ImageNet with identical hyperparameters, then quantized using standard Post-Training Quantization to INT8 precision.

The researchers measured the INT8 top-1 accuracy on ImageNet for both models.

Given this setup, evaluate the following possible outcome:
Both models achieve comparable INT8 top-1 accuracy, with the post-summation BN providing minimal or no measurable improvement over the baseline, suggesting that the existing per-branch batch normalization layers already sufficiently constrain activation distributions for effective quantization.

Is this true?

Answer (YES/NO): NO